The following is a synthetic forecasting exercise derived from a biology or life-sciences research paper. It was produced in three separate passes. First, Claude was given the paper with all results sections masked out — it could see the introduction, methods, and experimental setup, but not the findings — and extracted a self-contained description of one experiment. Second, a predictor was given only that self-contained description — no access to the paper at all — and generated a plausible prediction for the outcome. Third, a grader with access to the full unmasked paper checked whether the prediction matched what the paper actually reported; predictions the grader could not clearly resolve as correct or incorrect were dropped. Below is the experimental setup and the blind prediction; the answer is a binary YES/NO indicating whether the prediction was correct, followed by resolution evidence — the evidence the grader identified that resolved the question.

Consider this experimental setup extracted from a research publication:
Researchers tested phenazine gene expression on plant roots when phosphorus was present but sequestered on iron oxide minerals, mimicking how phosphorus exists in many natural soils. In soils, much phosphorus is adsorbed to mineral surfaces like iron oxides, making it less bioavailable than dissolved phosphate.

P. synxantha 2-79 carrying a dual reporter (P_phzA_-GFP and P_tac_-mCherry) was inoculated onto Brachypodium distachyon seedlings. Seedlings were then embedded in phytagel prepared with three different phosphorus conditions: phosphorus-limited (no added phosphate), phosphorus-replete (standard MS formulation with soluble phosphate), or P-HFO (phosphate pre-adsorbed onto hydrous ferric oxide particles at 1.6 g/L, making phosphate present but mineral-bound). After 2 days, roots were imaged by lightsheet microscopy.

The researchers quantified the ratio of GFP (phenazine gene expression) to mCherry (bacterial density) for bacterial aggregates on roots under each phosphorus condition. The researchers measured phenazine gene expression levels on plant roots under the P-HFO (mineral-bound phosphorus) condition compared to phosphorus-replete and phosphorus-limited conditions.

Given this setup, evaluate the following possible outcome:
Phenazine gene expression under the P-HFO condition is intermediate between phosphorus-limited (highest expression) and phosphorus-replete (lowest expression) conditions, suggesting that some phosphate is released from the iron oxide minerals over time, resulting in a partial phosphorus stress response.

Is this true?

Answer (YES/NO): NO